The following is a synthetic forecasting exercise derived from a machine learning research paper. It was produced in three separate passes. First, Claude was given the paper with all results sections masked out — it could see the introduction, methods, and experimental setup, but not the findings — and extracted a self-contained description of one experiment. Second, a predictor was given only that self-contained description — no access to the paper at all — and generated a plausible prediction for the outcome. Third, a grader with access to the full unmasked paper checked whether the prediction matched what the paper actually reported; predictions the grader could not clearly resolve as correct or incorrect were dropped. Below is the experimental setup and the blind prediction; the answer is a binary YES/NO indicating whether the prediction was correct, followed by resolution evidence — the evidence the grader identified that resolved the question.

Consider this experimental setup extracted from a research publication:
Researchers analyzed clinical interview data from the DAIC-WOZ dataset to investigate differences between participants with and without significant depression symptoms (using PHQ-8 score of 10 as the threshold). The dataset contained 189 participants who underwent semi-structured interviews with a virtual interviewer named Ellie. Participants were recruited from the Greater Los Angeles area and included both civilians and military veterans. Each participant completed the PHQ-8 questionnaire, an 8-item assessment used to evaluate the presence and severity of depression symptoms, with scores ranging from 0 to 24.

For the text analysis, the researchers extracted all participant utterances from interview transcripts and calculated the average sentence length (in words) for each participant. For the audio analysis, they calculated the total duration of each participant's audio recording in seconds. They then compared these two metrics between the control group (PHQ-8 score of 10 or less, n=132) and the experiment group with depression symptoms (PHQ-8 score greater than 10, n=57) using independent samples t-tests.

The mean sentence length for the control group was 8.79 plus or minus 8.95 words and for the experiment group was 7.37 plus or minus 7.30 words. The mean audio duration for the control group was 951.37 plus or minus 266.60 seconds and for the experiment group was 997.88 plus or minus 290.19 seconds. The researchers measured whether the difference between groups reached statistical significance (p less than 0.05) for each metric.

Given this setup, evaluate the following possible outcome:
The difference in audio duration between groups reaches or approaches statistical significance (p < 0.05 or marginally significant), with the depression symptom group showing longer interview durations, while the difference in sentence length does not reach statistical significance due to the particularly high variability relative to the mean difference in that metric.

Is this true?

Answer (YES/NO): NO